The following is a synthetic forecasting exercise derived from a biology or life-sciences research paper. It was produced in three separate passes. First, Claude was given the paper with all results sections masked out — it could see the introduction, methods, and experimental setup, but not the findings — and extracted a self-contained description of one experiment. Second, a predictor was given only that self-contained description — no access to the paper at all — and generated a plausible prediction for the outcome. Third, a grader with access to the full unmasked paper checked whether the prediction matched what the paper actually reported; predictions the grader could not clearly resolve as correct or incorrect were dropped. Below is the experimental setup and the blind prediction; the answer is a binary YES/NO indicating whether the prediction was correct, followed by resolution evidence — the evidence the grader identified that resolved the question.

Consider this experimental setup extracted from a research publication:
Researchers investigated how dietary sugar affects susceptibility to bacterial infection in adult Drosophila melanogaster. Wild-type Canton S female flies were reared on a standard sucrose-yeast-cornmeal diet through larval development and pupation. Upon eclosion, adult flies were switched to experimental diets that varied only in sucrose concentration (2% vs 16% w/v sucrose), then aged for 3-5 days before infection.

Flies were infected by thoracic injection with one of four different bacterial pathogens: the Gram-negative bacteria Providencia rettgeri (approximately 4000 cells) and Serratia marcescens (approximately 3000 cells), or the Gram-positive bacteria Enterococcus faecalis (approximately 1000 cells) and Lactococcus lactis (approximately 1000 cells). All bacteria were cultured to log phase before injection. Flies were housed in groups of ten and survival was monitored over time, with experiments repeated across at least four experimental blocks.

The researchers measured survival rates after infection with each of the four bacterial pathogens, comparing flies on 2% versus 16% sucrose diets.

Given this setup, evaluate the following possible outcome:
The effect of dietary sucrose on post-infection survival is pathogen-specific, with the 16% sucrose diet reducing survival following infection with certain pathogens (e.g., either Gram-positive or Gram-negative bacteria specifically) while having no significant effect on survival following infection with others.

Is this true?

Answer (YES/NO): YES